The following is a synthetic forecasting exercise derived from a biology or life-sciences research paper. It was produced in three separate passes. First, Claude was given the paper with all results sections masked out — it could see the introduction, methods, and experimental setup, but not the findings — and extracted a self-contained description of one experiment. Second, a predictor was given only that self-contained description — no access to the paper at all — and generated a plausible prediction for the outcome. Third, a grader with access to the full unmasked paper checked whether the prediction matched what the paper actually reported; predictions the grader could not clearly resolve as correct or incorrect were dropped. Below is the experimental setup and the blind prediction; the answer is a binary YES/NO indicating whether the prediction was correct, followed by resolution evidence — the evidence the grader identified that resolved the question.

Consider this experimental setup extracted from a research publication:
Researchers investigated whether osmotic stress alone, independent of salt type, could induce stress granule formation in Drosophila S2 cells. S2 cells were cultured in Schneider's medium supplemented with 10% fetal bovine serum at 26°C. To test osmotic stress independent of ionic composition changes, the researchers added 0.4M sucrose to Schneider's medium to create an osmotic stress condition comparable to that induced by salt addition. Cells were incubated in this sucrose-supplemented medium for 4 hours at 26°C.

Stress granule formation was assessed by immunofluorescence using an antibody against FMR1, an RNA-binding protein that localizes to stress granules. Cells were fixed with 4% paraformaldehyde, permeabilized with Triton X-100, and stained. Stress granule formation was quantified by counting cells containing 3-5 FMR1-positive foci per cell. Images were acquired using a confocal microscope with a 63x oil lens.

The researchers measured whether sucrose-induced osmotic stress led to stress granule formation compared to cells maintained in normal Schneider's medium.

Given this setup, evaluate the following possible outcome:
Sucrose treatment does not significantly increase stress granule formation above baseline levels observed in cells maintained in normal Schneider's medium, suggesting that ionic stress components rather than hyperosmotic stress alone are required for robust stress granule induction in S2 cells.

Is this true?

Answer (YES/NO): NO